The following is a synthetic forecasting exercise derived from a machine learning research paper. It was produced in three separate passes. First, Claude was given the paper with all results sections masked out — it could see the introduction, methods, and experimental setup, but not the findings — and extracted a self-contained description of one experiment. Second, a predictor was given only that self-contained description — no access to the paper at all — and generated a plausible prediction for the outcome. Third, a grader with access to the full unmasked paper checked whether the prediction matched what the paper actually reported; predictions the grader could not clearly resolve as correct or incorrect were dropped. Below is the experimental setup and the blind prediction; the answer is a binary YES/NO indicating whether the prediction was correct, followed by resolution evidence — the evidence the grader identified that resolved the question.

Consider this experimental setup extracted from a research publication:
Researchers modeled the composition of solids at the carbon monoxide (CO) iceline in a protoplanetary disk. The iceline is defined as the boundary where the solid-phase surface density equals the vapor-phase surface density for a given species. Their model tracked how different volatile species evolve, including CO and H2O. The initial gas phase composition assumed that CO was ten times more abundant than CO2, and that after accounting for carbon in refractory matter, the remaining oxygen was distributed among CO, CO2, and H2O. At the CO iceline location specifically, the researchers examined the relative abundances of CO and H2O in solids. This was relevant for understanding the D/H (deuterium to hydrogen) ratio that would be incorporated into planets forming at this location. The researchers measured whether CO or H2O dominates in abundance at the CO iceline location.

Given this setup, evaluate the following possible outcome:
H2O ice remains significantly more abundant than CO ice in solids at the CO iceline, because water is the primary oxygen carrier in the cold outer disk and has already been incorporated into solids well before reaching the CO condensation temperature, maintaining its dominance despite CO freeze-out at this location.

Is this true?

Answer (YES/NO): NO